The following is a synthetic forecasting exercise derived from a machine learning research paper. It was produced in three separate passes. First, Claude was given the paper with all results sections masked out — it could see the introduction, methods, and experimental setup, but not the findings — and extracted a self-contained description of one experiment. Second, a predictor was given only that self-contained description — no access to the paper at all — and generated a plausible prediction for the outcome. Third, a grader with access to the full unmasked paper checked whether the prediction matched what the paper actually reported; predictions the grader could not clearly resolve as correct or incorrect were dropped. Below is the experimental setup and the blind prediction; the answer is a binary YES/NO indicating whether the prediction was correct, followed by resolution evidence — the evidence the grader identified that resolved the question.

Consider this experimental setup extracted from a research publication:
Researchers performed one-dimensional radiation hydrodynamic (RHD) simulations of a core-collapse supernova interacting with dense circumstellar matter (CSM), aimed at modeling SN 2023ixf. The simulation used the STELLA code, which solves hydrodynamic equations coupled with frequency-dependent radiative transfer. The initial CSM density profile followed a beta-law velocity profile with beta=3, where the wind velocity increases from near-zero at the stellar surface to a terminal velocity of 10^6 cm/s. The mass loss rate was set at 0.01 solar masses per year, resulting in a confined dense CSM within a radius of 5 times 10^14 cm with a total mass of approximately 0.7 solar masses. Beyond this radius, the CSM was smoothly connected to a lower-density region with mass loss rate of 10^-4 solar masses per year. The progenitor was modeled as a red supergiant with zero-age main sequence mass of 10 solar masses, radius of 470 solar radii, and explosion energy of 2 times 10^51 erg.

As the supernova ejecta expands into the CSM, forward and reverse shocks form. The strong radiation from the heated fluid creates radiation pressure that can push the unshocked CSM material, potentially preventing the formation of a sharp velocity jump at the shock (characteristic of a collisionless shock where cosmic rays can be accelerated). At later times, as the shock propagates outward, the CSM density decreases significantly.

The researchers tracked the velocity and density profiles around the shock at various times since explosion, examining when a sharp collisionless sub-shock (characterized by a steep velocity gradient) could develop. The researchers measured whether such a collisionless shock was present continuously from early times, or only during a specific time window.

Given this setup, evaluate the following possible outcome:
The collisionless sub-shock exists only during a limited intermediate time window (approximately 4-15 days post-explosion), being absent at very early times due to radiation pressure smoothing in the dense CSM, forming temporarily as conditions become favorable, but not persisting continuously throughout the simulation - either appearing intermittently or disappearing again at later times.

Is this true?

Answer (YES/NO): NO